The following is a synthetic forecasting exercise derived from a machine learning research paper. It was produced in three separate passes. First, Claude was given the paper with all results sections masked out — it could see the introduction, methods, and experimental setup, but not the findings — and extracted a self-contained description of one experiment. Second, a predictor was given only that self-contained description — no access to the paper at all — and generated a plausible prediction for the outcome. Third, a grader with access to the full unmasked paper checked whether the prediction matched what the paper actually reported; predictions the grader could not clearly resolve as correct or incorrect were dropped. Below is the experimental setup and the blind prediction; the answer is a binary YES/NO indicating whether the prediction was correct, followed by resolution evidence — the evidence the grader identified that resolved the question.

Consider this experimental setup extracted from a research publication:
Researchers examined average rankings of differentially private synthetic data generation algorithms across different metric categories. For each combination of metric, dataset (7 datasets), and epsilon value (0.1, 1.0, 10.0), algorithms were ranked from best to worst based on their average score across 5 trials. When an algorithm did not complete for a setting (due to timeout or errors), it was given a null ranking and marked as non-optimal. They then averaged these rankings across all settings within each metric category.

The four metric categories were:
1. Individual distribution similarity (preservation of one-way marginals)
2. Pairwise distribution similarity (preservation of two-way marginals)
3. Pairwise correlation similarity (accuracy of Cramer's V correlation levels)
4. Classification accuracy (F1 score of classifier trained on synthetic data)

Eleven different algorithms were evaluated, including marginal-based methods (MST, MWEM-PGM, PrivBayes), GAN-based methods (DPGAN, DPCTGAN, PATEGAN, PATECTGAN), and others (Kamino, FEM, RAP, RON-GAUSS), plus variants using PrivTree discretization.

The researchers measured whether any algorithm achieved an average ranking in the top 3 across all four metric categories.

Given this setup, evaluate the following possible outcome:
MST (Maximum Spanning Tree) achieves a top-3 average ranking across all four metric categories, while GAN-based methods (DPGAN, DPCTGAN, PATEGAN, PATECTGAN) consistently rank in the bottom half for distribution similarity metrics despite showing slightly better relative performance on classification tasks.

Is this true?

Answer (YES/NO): NO